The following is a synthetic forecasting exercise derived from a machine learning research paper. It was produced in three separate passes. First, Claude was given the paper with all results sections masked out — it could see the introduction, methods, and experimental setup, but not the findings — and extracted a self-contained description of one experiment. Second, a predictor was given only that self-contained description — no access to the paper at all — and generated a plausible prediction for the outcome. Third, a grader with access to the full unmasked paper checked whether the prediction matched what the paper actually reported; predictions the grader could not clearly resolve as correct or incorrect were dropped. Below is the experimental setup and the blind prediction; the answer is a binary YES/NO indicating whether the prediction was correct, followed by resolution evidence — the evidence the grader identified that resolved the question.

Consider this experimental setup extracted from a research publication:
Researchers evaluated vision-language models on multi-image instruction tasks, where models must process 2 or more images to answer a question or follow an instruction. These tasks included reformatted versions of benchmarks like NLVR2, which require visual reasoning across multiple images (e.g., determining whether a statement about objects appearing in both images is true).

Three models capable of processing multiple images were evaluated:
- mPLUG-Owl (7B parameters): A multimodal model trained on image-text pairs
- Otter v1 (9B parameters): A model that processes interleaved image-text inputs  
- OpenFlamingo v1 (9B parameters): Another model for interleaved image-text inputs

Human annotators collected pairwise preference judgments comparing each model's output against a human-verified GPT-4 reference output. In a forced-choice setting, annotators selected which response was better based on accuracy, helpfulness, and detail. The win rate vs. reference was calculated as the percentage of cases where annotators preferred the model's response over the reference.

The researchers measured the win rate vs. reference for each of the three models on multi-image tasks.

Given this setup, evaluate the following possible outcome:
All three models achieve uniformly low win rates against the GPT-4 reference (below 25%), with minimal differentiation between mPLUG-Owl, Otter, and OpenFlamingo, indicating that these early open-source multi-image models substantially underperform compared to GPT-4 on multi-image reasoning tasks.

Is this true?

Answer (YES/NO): NO